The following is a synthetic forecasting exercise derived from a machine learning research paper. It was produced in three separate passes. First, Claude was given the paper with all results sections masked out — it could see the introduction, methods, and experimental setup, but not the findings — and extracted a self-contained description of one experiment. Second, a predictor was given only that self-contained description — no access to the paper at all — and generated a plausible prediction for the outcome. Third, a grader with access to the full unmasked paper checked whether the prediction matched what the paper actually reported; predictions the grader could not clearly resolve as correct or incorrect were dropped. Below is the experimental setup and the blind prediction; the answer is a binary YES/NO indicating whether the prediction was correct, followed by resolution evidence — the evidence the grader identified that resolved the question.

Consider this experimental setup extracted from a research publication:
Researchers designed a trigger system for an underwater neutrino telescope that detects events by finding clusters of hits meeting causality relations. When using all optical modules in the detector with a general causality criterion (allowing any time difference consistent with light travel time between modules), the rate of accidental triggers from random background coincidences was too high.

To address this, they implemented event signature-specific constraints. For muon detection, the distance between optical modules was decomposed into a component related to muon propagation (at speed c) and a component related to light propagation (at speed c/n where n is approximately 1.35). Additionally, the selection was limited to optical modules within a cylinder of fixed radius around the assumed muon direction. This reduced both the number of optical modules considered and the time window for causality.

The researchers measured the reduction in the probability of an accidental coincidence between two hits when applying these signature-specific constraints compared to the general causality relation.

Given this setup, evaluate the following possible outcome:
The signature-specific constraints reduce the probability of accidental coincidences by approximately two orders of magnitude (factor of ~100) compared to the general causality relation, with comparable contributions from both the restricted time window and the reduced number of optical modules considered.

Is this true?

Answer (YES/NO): NO